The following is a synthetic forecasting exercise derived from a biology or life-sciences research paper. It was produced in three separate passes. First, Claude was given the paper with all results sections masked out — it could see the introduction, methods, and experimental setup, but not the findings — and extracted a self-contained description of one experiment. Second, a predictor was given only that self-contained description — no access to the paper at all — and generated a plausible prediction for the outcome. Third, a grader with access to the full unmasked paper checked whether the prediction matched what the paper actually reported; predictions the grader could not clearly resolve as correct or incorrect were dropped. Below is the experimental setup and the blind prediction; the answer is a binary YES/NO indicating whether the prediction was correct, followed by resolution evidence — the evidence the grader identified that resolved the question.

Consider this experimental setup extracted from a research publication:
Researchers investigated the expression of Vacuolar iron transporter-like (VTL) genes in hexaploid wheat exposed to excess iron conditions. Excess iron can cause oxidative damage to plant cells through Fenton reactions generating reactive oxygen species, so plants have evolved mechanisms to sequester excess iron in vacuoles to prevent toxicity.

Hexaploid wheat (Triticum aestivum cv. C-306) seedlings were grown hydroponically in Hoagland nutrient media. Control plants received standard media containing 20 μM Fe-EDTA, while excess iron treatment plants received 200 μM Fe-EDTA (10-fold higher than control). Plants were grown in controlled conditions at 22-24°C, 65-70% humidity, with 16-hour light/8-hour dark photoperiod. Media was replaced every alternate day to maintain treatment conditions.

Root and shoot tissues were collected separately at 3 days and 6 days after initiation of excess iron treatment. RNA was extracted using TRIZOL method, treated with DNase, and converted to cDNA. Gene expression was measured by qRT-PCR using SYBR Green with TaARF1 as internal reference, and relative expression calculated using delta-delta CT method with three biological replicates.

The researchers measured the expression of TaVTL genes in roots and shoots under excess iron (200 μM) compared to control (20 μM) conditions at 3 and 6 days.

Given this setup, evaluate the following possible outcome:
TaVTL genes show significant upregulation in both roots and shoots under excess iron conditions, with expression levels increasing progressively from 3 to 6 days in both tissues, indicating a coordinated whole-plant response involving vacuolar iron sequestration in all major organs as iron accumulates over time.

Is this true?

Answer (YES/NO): NO